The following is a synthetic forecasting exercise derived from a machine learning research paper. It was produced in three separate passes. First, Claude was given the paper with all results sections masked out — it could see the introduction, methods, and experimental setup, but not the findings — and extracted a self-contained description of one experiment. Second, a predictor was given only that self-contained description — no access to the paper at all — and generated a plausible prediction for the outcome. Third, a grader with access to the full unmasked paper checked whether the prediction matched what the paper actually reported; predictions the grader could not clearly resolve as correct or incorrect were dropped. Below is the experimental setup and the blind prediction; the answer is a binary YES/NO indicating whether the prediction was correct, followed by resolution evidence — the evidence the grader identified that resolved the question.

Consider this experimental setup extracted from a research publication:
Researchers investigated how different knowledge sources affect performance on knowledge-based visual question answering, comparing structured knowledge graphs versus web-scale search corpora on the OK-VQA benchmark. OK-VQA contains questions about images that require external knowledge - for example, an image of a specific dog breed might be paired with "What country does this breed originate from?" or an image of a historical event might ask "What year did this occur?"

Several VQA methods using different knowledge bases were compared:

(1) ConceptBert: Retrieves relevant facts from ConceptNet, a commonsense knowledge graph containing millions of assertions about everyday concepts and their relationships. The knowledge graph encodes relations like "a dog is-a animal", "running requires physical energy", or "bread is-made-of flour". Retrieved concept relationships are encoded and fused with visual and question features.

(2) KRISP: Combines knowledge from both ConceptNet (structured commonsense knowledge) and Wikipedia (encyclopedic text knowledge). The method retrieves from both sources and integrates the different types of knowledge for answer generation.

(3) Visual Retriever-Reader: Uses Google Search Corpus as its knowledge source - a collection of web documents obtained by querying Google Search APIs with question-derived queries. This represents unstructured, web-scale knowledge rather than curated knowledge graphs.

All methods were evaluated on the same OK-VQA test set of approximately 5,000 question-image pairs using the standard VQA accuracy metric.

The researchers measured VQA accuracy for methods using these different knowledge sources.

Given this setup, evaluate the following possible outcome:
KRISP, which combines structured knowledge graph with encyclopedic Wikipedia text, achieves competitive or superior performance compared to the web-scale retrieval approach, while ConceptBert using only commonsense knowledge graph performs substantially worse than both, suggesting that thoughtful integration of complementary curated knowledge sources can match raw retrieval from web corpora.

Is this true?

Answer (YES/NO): YES